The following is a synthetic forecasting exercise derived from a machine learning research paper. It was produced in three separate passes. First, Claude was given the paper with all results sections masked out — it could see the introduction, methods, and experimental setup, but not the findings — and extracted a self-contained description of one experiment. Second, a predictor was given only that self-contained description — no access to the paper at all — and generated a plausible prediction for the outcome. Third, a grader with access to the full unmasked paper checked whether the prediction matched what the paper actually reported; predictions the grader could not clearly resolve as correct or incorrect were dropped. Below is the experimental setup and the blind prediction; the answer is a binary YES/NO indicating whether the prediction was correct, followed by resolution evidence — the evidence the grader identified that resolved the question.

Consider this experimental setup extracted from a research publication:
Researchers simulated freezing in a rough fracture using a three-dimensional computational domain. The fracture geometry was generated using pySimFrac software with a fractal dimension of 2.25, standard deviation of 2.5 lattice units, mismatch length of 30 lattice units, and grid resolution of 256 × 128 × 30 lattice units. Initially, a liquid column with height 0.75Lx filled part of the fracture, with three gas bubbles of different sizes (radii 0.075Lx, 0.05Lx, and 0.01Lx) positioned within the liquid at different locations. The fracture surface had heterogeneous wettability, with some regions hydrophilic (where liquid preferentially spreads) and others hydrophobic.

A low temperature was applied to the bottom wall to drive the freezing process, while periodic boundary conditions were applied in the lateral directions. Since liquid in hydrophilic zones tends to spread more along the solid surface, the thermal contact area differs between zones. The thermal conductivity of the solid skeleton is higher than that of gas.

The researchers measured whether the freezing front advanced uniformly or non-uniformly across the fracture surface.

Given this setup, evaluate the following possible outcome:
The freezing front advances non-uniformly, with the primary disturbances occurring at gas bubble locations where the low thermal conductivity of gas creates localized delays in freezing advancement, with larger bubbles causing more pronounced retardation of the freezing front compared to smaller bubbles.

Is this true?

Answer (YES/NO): NO